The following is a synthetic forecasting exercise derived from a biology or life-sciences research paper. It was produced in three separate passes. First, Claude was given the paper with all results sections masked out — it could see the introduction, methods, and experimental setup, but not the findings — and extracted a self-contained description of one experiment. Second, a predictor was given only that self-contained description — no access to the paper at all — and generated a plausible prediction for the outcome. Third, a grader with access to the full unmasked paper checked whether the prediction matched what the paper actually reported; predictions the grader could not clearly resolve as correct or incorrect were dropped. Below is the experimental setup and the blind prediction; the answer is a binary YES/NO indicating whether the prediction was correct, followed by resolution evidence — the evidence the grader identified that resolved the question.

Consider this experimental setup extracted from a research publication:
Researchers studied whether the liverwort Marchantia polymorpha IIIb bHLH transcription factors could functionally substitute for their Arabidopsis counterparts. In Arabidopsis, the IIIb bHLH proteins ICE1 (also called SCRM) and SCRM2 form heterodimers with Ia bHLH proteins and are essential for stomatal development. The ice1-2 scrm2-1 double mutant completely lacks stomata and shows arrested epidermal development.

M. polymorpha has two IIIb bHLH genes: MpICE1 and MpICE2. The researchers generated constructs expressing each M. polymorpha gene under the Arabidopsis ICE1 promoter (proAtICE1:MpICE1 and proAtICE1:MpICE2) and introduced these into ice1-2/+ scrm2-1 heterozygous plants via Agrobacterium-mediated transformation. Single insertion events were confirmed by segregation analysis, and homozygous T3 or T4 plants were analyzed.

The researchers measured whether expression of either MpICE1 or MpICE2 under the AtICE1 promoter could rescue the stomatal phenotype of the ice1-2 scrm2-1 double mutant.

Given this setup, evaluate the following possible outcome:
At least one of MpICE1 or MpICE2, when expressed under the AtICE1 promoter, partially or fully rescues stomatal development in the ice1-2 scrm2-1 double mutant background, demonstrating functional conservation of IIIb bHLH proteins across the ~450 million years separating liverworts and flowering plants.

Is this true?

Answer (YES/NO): NO